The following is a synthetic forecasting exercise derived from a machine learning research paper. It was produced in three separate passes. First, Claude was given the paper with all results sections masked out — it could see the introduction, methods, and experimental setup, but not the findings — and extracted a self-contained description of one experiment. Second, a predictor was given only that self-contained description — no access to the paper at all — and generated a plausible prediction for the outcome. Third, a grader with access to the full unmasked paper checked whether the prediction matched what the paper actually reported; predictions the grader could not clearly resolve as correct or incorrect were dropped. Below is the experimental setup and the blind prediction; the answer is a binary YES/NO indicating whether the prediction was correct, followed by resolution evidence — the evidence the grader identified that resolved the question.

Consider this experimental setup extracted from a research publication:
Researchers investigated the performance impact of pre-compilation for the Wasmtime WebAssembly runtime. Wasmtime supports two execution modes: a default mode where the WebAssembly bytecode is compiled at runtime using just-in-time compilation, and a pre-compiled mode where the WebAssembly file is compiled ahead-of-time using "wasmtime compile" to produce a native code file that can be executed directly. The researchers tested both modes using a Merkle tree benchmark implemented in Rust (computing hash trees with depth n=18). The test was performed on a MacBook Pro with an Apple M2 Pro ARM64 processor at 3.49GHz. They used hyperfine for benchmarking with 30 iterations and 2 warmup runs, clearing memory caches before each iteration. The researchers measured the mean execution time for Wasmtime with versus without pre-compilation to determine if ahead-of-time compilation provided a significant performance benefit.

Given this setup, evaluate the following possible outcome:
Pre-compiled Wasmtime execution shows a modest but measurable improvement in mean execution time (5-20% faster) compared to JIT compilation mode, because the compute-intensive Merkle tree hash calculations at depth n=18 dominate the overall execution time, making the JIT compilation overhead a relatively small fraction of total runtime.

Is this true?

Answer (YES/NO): NO